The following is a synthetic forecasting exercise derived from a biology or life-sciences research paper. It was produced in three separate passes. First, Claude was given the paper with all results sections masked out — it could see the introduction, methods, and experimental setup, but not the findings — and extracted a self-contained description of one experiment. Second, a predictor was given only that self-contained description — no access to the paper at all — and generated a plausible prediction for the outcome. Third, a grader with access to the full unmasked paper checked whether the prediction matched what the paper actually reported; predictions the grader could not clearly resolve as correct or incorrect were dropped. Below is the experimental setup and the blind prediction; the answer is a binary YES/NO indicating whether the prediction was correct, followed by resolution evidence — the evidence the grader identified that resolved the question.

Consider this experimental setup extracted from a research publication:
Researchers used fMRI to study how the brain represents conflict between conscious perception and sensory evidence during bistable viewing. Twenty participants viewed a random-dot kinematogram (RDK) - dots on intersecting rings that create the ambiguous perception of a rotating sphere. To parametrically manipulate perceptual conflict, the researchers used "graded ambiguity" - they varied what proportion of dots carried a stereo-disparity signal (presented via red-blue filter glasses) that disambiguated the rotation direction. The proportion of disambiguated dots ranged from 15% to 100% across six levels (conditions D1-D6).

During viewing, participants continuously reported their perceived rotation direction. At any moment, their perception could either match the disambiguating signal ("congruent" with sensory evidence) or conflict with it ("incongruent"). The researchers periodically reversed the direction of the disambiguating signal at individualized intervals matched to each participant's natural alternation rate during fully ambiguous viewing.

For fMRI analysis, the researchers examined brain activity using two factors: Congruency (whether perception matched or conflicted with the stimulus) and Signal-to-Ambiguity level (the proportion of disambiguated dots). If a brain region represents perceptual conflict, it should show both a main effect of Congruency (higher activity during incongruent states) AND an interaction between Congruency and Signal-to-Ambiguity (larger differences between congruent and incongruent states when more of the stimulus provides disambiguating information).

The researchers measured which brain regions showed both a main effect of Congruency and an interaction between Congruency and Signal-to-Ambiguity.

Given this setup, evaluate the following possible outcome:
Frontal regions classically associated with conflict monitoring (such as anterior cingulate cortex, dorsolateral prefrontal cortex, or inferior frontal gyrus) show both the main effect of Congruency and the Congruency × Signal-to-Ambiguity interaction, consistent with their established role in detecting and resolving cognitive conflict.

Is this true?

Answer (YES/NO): YES